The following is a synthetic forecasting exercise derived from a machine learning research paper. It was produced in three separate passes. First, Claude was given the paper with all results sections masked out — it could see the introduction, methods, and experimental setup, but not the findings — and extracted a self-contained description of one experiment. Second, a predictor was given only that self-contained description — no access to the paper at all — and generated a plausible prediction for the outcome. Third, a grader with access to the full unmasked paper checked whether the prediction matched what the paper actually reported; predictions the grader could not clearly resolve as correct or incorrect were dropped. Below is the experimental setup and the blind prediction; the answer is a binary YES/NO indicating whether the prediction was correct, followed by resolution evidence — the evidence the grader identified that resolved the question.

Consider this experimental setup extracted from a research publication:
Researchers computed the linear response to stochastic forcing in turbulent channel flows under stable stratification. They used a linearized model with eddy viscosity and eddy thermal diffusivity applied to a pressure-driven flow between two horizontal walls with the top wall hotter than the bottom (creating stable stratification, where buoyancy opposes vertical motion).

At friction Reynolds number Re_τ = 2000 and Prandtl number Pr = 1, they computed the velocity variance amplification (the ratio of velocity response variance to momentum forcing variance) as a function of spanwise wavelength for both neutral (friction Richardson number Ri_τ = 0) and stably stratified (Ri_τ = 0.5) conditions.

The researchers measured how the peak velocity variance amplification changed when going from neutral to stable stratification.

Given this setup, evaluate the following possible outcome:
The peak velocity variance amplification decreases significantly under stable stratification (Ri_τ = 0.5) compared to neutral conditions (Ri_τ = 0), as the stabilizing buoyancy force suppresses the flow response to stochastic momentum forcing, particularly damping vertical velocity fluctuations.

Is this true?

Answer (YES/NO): YES